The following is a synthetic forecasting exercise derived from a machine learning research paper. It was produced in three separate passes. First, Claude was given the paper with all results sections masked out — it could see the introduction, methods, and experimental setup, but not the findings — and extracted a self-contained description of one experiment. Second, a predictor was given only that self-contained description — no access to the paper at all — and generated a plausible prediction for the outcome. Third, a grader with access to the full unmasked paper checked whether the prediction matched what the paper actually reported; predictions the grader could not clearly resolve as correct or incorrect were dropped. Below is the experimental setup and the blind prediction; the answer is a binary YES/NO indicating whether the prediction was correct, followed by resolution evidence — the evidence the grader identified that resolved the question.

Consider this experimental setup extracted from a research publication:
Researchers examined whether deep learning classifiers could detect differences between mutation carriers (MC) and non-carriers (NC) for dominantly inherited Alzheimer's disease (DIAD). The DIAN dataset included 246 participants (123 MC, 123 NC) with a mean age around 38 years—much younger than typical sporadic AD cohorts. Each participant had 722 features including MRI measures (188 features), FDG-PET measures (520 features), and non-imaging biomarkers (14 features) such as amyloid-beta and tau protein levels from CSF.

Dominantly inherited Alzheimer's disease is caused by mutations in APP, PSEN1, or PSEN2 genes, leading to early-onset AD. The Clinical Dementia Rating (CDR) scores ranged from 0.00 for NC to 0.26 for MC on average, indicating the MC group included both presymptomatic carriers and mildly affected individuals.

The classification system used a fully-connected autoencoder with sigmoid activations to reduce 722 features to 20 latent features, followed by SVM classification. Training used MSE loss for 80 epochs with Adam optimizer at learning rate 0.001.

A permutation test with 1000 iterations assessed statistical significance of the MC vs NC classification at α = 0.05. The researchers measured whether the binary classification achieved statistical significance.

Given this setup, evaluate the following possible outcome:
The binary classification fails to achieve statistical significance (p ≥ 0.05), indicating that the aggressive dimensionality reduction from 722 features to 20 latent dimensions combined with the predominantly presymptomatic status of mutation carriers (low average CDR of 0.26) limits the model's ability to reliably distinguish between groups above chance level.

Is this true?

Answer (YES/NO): NO